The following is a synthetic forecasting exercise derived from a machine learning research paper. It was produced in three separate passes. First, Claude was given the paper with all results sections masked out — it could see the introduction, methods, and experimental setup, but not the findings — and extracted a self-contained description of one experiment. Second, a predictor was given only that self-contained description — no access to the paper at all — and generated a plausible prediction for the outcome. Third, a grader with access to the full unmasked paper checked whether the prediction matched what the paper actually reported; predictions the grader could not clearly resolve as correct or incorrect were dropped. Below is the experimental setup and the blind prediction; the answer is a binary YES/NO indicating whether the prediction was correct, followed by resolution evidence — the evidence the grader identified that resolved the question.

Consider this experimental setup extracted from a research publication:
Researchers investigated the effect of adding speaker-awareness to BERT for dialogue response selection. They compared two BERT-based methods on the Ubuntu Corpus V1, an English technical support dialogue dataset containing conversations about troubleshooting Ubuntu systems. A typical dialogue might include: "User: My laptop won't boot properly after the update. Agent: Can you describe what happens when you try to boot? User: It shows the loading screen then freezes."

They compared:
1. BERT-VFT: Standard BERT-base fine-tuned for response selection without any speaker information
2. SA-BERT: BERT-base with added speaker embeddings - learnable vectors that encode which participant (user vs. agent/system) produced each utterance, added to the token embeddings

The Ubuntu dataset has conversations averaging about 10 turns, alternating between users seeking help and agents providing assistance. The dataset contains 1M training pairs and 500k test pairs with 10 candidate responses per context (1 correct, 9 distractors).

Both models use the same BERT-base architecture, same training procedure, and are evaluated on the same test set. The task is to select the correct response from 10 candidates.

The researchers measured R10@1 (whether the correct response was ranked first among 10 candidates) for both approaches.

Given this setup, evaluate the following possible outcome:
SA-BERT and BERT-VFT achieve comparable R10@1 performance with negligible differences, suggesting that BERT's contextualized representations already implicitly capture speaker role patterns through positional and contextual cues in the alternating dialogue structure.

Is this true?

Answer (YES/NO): YES